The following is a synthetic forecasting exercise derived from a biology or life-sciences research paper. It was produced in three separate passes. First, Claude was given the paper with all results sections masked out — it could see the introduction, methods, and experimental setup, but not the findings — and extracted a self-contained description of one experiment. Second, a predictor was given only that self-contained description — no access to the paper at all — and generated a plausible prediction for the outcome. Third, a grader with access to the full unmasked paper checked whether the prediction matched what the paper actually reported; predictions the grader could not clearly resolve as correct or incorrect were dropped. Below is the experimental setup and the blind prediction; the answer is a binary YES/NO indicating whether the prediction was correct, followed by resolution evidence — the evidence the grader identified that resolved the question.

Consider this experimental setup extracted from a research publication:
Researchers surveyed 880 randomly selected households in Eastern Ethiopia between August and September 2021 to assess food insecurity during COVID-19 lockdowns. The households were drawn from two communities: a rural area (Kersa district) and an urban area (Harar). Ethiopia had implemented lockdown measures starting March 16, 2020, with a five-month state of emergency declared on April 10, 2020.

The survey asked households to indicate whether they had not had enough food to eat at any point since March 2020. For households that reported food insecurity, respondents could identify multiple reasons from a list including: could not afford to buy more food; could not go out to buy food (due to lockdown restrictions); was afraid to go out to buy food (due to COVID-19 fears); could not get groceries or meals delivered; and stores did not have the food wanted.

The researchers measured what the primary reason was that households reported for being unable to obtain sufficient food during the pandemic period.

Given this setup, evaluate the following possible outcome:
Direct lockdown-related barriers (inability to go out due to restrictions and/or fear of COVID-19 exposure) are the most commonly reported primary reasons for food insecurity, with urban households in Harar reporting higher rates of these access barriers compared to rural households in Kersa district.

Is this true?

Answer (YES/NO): NO